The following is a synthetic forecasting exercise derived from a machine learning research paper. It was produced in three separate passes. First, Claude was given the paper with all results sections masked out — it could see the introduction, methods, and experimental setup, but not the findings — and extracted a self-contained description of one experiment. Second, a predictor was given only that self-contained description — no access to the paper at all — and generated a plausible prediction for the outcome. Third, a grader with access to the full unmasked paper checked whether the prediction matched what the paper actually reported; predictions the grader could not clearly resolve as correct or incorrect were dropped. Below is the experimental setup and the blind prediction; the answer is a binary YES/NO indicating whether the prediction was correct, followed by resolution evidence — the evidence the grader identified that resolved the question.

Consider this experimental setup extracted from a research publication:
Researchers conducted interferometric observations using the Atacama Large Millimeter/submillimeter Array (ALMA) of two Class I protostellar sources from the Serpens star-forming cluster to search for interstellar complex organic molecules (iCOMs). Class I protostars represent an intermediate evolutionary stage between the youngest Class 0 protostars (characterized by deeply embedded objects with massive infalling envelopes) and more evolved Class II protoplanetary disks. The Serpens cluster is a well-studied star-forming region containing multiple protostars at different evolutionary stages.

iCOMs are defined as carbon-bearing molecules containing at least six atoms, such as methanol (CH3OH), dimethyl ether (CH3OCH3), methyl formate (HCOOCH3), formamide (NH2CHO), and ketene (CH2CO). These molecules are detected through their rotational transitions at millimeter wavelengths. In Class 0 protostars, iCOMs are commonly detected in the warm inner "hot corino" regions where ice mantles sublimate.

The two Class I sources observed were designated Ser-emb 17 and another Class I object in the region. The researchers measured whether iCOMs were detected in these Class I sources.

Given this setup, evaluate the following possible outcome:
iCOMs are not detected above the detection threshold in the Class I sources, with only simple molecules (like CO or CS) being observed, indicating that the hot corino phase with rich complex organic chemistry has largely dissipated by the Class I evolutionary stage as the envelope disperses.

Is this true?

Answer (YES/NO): NO